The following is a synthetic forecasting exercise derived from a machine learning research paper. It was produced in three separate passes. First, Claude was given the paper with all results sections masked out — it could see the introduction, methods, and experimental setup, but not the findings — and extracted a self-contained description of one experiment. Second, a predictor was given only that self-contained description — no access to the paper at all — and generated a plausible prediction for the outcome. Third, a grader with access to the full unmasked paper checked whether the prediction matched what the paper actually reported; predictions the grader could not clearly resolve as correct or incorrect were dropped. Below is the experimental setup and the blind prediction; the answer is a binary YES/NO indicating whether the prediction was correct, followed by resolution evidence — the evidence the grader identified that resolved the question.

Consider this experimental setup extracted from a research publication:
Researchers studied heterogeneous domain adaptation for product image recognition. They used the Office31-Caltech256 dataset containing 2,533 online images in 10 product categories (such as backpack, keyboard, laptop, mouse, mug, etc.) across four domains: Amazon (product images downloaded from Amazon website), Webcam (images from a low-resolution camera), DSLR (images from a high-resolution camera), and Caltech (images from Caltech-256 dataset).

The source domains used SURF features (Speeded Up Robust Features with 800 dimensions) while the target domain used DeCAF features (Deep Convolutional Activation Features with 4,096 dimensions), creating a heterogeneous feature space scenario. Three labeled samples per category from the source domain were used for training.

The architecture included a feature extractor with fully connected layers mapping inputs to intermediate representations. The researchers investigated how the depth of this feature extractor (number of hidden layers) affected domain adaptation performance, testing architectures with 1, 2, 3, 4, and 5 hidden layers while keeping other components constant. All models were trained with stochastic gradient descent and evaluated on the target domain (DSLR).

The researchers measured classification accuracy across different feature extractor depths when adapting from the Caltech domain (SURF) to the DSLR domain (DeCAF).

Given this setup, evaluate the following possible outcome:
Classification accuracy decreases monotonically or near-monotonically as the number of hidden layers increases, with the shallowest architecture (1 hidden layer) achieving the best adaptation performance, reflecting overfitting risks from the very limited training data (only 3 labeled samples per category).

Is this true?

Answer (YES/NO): NO